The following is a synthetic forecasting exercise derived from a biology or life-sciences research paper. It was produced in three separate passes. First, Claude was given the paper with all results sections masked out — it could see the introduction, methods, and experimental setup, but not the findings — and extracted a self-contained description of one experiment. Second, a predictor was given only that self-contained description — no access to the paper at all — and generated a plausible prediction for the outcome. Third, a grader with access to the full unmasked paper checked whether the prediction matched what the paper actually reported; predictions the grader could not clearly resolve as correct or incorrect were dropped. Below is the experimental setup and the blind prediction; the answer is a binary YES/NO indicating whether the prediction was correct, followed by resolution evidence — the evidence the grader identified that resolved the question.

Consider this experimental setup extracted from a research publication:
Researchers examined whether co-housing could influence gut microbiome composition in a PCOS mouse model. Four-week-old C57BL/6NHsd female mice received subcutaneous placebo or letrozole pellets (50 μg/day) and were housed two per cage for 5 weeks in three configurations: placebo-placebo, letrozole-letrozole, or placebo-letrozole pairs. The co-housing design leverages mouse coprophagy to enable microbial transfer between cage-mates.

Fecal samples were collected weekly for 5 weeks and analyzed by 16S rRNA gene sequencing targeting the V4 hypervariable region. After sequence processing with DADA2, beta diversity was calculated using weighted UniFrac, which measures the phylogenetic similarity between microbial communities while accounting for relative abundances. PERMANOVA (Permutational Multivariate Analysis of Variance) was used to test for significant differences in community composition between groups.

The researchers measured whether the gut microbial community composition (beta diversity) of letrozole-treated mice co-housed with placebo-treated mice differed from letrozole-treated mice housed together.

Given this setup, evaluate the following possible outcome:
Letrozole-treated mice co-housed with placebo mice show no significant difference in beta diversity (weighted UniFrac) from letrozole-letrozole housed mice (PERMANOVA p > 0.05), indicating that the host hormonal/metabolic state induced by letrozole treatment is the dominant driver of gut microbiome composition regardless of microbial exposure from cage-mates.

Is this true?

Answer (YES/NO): NO